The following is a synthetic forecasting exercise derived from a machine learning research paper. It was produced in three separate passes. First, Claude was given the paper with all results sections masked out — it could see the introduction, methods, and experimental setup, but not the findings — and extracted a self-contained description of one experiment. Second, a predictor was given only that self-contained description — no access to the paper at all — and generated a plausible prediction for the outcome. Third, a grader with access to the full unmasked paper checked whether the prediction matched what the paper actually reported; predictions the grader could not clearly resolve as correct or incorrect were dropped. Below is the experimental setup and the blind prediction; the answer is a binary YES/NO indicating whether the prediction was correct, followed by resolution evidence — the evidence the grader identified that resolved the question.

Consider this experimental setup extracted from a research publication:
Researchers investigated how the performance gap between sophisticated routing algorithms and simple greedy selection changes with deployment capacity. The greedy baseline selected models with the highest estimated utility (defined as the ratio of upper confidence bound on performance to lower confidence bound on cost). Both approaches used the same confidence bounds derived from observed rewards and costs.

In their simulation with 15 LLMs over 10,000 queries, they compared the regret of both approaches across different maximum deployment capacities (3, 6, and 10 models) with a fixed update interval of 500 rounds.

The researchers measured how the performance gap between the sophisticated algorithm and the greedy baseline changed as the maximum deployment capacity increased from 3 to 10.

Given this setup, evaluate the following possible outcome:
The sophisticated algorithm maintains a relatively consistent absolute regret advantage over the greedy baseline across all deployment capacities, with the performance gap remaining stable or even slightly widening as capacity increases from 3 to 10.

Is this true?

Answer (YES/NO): NO